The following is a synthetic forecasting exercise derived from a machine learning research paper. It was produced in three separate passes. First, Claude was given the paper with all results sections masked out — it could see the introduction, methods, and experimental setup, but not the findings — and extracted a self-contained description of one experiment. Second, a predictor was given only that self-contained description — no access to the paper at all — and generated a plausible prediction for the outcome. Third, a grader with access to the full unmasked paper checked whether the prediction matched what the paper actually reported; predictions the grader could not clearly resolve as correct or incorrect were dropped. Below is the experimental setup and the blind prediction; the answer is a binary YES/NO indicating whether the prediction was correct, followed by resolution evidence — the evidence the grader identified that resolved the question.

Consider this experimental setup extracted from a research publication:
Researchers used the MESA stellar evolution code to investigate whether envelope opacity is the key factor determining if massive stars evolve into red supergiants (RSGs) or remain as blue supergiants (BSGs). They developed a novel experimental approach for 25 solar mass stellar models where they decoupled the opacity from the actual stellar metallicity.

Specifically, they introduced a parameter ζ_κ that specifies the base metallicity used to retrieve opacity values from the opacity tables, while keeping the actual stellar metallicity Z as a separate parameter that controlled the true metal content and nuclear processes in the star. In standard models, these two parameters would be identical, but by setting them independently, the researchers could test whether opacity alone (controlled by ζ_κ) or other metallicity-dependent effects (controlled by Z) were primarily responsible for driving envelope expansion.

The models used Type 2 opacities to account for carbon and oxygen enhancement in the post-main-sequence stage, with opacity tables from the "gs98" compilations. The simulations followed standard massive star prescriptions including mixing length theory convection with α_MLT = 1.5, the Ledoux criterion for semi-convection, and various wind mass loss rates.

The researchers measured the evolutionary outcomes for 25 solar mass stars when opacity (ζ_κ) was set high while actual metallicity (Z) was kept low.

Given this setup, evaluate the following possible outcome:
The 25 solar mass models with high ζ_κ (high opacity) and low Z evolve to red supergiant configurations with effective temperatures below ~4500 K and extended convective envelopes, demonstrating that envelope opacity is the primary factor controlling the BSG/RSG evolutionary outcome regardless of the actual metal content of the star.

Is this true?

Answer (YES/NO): NO